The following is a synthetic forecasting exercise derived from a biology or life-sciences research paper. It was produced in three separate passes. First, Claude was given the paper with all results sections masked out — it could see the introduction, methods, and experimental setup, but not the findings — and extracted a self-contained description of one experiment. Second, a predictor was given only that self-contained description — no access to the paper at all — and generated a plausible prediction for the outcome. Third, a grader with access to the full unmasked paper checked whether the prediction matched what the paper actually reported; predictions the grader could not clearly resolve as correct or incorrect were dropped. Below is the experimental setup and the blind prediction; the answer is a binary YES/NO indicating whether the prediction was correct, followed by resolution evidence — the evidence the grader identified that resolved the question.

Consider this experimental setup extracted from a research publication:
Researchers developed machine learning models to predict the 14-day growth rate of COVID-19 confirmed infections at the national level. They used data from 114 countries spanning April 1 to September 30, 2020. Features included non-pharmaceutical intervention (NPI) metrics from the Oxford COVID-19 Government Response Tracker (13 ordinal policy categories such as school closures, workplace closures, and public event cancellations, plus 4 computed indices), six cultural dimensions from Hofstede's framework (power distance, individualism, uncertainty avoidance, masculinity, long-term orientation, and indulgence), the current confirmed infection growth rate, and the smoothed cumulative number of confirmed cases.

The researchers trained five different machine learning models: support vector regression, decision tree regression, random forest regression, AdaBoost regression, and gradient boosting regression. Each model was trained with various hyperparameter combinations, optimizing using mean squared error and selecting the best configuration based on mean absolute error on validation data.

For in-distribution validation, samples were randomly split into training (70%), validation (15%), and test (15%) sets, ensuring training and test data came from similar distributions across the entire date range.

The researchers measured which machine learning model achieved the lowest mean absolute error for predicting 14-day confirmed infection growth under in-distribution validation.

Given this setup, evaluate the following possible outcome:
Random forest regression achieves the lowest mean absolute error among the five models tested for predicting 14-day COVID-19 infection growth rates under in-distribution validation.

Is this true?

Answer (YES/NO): YES